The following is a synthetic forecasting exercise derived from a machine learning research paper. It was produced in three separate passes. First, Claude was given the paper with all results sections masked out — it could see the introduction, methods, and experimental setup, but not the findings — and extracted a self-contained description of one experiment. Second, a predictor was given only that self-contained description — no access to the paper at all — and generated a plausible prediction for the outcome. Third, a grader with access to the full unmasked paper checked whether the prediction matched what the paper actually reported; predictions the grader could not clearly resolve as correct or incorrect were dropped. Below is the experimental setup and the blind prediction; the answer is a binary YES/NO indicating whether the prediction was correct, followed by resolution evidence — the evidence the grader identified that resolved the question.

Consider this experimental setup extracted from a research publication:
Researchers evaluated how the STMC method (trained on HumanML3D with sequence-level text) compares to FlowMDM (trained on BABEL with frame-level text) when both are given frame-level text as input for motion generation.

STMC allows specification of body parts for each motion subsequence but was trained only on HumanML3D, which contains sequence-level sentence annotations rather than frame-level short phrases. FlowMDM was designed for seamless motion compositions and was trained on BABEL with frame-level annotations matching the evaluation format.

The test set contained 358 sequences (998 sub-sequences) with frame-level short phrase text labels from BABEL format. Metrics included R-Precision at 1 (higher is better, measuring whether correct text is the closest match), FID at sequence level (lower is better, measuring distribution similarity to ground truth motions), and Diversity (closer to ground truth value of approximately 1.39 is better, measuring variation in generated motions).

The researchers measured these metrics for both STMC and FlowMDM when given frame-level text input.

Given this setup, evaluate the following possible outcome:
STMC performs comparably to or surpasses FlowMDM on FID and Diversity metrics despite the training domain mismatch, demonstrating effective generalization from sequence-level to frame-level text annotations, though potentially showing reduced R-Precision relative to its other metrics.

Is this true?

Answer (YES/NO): NO